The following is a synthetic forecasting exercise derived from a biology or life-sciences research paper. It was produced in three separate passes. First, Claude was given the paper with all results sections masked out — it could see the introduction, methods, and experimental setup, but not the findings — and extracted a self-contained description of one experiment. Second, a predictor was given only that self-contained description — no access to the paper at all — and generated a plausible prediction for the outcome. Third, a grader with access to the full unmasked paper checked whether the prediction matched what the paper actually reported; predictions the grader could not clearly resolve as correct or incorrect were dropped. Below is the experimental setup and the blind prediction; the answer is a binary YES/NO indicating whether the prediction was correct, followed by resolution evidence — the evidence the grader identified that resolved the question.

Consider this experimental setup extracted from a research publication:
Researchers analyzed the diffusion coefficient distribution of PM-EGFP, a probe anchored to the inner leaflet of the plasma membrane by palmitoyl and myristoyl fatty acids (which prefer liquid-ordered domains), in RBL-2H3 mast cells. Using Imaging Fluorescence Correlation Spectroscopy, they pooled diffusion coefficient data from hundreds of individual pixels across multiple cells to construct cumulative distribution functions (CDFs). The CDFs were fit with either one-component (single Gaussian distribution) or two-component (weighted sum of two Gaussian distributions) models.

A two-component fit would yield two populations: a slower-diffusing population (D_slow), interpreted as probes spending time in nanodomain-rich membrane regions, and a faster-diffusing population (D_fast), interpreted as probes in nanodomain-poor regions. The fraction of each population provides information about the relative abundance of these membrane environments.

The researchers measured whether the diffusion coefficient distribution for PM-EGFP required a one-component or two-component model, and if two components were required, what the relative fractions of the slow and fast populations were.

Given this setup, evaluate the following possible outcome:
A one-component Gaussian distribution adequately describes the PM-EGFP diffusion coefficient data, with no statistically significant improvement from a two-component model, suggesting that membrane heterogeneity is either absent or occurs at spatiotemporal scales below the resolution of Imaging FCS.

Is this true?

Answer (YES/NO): NO